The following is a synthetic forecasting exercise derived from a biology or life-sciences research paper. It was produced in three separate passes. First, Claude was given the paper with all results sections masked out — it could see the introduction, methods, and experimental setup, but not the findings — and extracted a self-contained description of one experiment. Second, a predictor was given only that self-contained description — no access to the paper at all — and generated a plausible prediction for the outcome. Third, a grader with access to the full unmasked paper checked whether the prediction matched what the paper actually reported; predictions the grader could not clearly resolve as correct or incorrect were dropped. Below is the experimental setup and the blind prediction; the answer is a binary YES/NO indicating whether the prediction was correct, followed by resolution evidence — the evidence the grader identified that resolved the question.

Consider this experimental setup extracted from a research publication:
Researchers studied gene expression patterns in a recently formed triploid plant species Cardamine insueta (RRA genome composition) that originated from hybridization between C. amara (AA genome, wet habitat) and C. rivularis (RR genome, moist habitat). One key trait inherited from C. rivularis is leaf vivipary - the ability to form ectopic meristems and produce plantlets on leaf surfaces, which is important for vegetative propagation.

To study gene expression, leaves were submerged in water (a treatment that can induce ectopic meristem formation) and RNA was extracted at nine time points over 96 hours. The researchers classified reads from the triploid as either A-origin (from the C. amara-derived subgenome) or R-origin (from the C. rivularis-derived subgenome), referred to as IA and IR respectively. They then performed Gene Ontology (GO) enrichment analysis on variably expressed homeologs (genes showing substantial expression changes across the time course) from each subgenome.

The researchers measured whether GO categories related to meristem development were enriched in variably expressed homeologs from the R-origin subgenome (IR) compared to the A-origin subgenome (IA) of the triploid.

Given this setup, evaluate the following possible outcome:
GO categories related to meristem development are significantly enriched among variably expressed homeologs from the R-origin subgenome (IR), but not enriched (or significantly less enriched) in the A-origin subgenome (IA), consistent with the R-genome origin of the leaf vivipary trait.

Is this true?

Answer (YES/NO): NO